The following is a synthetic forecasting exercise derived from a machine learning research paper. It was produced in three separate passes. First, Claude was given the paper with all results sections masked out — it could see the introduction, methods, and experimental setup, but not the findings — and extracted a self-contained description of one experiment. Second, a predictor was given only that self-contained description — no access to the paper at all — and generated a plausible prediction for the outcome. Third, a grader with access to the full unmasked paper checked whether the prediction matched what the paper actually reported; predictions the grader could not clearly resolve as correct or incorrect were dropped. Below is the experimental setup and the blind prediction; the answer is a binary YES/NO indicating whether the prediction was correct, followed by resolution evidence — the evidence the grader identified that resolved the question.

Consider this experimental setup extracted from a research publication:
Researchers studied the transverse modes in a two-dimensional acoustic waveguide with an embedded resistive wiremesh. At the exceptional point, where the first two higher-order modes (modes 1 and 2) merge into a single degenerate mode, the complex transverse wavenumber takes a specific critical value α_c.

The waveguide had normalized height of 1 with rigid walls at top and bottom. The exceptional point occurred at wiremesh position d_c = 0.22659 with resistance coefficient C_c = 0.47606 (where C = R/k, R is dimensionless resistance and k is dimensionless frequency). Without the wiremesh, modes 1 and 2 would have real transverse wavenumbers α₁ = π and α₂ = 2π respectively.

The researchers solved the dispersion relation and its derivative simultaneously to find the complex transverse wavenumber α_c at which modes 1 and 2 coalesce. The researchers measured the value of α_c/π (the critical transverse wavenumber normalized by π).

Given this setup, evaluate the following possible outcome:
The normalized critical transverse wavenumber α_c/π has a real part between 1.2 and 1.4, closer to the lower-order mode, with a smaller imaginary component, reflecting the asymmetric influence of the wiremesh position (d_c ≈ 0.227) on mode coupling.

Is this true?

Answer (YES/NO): NO